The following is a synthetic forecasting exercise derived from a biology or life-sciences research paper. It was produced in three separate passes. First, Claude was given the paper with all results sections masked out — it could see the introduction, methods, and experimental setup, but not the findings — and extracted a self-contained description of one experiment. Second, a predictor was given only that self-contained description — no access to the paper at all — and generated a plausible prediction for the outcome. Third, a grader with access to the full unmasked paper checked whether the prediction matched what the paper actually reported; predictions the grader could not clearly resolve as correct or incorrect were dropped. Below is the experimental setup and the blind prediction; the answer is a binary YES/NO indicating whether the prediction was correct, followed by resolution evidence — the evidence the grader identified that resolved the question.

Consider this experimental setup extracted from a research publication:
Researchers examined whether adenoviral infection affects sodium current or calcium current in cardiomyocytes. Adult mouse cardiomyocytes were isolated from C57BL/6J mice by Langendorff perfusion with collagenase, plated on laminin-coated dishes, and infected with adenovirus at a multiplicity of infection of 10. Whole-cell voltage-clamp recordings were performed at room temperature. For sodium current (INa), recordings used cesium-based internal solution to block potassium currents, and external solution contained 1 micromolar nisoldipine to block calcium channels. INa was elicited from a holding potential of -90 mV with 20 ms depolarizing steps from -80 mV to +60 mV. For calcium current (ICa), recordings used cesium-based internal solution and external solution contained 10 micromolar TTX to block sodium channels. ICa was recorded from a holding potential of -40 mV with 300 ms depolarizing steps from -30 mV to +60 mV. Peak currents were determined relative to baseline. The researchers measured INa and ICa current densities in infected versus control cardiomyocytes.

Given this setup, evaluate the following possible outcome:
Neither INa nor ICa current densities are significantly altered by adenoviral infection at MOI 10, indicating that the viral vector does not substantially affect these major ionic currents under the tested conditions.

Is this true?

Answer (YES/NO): YES